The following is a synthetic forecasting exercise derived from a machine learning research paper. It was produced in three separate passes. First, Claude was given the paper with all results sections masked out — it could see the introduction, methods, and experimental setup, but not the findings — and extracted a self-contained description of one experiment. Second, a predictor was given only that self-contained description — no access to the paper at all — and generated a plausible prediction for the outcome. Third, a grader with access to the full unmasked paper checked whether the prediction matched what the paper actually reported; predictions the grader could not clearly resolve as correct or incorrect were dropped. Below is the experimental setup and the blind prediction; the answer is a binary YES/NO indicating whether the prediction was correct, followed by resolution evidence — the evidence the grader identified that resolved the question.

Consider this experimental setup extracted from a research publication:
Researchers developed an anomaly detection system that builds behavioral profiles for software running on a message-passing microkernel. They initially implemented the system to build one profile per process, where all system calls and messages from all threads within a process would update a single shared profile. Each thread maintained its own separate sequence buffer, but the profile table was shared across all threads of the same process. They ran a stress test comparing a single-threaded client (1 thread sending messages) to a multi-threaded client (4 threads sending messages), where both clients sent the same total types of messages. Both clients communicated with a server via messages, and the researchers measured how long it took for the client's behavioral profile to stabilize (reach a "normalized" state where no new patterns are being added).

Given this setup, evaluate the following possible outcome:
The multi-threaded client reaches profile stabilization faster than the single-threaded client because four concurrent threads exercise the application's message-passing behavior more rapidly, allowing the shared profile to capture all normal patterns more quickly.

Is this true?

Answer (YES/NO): NO